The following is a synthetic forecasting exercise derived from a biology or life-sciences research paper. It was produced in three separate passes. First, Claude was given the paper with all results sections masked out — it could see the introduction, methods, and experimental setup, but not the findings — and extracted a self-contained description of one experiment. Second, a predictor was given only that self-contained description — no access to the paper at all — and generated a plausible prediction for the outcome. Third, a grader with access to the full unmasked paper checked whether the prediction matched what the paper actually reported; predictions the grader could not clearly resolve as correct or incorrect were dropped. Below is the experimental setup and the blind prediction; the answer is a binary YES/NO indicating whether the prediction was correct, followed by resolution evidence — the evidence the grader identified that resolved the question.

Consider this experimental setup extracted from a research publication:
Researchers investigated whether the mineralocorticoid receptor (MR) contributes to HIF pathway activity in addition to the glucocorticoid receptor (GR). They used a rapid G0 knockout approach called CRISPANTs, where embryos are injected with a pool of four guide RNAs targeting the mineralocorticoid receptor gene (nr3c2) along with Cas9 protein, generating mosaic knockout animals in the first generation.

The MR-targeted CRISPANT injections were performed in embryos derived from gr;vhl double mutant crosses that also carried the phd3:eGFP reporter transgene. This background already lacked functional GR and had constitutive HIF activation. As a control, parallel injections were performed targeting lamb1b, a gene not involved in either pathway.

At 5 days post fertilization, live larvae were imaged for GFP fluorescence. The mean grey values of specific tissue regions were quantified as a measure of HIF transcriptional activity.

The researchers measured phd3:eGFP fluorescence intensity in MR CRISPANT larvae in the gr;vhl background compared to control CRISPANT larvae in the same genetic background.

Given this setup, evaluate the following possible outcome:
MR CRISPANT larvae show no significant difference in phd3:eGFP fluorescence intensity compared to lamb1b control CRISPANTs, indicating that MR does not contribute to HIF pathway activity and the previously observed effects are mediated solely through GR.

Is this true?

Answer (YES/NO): NO